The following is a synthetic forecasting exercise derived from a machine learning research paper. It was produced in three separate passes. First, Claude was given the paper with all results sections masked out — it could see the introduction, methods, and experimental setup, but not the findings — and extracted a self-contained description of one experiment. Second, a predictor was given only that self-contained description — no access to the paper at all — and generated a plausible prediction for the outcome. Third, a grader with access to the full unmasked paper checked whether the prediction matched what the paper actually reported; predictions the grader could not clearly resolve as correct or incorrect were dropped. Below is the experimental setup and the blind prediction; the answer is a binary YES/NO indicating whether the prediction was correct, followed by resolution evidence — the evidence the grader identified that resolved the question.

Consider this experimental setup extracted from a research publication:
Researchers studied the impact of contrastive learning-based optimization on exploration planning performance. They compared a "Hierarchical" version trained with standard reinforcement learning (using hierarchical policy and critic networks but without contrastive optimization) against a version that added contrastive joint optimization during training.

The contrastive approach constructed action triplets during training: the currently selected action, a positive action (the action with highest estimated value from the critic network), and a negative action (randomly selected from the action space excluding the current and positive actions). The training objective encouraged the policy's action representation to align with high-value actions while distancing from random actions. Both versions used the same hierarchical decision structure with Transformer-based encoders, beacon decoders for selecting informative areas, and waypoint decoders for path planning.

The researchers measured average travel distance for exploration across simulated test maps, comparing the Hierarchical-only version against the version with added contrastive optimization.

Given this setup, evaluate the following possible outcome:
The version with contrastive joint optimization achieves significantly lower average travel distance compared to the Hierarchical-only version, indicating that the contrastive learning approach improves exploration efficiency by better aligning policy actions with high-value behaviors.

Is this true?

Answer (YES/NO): YES